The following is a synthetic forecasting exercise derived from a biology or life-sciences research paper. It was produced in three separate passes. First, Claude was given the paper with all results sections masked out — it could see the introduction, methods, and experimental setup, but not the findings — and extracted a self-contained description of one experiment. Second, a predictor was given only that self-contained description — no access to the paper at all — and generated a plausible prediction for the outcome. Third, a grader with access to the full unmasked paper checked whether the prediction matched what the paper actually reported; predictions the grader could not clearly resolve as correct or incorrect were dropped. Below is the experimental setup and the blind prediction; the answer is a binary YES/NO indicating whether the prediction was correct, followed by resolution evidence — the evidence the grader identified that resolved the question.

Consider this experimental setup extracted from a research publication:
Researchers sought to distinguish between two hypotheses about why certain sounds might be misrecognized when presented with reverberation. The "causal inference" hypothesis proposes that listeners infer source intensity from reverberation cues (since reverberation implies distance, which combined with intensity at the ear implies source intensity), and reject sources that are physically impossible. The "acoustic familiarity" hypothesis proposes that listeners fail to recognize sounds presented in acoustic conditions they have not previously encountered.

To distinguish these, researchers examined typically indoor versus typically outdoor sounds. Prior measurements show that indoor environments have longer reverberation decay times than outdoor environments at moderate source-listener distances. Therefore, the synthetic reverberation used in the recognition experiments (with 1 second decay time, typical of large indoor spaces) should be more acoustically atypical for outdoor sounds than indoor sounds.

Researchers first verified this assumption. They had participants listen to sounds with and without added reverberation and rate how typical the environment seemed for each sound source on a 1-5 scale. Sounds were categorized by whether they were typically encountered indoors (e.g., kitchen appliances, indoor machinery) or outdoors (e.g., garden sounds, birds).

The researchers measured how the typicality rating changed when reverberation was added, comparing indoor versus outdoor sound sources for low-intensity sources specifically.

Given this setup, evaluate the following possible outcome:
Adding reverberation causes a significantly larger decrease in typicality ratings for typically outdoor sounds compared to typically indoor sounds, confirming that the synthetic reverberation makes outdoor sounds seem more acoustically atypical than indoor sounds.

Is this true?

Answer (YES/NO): YES